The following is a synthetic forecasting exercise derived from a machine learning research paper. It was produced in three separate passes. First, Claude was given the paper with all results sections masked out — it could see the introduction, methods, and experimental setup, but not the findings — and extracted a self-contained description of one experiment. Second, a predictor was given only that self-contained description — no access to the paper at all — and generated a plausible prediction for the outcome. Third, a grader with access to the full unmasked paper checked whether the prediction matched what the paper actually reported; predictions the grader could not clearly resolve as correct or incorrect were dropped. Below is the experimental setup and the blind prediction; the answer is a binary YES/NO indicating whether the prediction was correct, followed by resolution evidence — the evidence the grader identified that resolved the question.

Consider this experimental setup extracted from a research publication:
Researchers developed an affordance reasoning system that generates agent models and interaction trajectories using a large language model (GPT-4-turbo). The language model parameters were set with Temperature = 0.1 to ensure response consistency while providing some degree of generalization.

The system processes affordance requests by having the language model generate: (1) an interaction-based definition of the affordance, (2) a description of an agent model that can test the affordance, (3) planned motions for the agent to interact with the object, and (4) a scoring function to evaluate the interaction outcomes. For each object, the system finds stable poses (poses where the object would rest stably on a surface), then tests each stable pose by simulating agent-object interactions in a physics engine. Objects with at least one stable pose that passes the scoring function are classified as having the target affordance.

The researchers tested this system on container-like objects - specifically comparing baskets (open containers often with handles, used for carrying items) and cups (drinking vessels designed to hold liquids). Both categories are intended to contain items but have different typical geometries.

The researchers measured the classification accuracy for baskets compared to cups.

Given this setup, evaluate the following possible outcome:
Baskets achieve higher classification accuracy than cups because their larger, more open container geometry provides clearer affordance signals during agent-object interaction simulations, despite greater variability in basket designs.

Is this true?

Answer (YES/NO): YES